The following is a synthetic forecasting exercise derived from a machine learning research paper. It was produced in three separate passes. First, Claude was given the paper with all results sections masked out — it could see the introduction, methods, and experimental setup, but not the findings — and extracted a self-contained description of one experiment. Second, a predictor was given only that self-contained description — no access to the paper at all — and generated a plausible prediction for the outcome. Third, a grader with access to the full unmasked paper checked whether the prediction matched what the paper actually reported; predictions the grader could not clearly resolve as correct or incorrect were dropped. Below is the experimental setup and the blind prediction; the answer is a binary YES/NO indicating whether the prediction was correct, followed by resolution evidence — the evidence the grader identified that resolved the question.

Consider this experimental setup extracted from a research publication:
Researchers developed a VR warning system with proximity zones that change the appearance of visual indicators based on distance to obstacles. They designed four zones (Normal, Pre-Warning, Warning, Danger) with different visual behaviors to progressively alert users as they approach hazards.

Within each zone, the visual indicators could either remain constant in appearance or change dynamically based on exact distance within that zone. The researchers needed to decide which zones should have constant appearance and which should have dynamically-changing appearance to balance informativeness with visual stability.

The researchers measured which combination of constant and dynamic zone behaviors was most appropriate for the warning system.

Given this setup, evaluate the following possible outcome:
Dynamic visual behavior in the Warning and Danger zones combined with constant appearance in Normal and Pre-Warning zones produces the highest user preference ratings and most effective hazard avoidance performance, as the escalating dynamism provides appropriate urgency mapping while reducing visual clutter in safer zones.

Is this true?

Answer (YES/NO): NO